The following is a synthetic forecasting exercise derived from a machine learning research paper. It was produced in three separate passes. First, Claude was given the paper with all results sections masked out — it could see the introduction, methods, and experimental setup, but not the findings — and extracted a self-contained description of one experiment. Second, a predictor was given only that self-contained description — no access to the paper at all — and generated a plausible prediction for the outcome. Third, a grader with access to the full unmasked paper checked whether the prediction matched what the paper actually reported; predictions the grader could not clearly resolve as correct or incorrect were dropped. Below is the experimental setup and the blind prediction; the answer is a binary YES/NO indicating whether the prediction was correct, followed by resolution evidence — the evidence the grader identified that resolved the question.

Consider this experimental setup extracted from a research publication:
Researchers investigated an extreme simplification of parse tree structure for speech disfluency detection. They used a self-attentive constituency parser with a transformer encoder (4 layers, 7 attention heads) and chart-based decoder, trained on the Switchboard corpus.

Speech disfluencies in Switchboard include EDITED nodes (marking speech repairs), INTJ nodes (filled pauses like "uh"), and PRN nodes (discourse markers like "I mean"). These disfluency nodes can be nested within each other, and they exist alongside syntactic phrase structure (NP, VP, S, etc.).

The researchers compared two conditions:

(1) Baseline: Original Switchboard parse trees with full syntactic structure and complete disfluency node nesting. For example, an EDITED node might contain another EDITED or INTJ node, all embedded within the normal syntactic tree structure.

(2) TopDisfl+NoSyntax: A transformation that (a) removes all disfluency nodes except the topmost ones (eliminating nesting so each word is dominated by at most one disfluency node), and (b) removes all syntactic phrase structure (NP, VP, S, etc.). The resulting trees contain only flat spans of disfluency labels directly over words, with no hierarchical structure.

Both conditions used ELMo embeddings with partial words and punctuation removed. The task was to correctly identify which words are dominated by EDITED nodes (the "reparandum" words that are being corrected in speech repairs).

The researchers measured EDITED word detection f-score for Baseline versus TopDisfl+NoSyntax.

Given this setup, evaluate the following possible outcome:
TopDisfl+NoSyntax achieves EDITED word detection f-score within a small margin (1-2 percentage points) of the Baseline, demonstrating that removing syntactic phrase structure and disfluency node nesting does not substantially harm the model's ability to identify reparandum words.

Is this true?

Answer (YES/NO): NO